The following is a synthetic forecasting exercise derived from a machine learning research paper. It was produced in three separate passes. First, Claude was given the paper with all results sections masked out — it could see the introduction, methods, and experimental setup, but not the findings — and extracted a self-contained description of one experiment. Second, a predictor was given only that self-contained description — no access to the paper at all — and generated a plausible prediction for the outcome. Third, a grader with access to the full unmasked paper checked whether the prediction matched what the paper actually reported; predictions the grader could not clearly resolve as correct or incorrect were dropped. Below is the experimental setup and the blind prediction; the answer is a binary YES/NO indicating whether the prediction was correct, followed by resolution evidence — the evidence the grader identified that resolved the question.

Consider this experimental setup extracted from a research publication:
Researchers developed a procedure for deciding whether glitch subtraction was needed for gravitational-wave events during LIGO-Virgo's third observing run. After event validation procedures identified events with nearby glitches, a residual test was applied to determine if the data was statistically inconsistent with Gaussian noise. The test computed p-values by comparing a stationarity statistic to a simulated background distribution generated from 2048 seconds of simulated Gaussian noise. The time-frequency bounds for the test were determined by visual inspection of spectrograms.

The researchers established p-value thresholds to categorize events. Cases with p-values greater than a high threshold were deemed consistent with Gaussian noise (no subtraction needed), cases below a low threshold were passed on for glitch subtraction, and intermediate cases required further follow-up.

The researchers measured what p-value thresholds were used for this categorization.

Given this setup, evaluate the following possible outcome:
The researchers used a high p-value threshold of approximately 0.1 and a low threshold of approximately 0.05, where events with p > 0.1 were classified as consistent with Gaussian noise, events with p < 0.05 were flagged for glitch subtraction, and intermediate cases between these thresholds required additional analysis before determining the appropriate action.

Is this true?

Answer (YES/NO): NO